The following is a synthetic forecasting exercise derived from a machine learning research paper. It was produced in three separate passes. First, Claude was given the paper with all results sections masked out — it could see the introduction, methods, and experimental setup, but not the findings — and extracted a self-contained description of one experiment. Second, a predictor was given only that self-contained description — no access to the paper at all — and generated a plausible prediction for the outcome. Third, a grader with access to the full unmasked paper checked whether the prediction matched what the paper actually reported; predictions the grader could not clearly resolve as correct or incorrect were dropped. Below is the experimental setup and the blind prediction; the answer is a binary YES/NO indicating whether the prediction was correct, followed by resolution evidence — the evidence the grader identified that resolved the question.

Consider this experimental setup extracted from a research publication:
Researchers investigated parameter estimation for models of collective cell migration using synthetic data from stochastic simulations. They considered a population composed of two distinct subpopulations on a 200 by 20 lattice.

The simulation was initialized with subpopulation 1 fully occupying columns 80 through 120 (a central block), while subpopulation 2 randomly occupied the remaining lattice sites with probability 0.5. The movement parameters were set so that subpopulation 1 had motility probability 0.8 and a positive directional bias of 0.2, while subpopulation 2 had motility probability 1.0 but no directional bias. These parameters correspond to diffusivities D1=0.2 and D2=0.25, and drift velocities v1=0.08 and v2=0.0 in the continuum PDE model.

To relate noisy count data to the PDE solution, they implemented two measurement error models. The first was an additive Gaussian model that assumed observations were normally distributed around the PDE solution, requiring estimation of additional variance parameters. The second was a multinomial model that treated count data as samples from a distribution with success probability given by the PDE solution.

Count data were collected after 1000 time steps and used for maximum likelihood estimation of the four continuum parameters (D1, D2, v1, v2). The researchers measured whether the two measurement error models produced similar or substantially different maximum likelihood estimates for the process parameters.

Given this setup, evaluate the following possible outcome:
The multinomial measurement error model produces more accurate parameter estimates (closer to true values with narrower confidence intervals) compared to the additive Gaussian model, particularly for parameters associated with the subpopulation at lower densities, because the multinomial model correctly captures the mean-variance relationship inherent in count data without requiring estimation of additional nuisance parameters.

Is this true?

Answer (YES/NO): NO